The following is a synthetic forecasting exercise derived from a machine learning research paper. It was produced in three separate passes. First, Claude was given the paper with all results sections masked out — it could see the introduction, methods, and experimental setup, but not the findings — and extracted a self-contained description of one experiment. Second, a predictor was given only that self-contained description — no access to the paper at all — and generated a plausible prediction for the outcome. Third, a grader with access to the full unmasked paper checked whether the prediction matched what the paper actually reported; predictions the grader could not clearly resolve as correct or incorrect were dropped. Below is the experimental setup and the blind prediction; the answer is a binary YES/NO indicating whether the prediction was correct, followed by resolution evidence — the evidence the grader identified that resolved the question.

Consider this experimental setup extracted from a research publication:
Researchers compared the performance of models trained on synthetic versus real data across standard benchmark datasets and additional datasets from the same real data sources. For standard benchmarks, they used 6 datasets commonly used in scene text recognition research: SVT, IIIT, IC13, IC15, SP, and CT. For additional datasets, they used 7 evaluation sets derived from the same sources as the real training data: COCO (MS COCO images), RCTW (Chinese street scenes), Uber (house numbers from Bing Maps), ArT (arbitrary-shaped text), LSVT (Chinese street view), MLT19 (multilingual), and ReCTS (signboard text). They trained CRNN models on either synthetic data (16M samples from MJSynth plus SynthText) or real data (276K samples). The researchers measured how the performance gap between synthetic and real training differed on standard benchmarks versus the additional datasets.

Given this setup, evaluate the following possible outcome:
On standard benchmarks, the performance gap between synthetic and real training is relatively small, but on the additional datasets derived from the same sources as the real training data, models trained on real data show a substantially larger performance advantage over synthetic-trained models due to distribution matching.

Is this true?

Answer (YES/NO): YES